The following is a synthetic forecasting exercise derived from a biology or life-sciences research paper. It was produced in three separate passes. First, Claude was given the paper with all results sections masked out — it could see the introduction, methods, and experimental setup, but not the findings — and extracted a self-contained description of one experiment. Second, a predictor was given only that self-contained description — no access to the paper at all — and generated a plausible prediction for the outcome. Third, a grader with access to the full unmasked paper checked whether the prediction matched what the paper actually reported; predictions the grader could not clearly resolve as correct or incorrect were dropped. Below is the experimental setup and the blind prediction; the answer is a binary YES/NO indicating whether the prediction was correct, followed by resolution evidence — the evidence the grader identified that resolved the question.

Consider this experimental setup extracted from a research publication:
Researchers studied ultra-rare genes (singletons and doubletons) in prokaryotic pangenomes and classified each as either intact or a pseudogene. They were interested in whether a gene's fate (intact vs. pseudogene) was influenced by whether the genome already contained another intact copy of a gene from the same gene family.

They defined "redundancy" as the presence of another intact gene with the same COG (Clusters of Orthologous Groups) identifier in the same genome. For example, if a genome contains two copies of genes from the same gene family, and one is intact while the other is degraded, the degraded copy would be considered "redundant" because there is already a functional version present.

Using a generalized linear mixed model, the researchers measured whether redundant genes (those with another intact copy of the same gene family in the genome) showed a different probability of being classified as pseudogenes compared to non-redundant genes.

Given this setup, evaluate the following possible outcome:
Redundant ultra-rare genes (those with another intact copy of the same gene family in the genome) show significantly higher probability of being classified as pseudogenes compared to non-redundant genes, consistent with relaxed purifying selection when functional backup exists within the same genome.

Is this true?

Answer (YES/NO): YES